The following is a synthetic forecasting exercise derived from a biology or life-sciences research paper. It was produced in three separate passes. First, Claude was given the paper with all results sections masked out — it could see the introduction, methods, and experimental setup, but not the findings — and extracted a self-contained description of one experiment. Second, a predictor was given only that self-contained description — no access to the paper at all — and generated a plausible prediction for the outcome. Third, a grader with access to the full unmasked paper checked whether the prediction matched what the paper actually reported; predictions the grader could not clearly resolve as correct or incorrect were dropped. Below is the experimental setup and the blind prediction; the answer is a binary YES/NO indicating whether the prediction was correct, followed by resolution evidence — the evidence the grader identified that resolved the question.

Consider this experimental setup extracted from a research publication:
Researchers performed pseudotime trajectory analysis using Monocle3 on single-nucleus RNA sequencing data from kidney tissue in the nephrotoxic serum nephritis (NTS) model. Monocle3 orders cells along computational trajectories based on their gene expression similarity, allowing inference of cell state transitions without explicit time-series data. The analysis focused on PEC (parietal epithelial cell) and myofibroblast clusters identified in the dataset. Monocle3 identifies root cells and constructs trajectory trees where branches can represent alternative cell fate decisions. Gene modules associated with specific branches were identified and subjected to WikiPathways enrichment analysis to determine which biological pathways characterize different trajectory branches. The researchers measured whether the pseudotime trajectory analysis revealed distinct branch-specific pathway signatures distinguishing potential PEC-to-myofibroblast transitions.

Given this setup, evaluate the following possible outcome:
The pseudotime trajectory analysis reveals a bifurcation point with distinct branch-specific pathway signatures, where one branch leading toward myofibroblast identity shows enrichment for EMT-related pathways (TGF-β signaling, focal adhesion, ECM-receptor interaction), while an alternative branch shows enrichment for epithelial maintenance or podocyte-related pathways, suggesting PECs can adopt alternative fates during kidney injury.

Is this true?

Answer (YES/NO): NO